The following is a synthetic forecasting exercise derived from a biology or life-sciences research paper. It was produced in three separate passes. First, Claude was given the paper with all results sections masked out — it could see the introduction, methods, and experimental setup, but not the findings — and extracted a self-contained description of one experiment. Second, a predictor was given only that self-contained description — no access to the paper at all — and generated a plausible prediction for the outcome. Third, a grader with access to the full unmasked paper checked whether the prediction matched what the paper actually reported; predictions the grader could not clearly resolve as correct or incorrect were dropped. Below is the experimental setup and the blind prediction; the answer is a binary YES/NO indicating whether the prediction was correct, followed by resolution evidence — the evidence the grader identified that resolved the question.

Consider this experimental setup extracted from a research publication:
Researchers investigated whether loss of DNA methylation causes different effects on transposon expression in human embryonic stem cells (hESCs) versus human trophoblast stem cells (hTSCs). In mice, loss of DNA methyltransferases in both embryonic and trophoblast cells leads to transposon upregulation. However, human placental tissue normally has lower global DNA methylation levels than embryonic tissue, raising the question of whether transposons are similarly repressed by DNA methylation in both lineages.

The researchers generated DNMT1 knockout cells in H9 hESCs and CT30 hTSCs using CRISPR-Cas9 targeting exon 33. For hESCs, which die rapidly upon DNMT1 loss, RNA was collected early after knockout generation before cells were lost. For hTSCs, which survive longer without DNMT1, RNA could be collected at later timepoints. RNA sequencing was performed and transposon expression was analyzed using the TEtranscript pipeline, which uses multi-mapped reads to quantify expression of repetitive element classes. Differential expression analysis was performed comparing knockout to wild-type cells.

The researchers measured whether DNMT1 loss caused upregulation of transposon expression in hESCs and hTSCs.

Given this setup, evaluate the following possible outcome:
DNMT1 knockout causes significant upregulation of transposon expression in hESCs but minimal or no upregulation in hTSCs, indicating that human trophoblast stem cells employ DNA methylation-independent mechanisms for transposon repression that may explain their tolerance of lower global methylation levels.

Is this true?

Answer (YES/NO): NO